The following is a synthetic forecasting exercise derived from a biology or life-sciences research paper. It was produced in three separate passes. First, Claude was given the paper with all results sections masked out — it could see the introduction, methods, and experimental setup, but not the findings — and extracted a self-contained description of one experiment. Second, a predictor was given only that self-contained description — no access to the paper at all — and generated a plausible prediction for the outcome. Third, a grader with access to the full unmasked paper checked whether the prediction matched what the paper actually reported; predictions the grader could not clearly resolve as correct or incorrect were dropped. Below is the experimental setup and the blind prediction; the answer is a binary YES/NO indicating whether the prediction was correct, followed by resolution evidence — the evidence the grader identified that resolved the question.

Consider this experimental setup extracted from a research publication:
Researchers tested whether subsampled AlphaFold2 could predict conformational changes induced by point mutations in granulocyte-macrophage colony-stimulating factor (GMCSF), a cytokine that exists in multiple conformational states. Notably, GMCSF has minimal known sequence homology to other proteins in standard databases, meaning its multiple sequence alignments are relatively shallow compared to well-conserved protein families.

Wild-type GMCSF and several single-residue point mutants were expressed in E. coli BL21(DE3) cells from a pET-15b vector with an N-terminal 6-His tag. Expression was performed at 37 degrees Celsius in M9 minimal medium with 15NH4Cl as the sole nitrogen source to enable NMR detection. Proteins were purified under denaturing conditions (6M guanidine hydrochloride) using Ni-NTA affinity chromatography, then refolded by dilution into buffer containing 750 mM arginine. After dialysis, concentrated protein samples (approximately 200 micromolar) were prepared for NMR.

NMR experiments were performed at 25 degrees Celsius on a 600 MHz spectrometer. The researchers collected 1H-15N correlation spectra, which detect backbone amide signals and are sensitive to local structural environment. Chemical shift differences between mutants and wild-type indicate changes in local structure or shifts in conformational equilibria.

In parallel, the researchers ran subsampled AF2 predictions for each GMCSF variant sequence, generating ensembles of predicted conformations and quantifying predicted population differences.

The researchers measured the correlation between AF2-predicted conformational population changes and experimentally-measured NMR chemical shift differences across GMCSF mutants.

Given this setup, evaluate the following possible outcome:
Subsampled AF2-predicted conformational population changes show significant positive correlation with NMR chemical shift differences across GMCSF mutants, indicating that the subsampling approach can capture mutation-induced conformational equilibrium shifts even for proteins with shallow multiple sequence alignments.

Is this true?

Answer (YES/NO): YES